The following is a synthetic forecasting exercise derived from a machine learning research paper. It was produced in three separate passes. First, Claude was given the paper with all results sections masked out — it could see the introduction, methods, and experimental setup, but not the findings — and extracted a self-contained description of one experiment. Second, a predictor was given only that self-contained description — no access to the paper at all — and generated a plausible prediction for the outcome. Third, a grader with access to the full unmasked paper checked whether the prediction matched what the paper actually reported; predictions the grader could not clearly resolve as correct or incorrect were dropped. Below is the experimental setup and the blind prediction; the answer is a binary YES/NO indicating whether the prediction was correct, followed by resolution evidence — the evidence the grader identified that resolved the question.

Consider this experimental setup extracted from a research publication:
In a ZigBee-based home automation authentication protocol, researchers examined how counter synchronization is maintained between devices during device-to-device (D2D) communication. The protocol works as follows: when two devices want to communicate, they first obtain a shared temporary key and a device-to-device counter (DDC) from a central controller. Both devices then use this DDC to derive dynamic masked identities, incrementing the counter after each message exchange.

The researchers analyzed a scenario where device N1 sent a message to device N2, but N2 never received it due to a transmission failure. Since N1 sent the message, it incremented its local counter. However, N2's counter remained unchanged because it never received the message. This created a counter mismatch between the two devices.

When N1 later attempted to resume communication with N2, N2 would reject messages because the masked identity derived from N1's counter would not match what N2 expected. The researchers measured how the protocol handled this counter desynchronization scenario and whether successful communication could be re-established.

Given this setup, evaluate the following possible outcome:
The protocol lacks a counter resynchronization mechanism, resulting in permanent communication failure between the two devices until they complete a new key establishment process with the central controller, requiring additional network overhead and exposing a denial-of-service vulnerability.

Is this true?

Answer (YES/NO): NO